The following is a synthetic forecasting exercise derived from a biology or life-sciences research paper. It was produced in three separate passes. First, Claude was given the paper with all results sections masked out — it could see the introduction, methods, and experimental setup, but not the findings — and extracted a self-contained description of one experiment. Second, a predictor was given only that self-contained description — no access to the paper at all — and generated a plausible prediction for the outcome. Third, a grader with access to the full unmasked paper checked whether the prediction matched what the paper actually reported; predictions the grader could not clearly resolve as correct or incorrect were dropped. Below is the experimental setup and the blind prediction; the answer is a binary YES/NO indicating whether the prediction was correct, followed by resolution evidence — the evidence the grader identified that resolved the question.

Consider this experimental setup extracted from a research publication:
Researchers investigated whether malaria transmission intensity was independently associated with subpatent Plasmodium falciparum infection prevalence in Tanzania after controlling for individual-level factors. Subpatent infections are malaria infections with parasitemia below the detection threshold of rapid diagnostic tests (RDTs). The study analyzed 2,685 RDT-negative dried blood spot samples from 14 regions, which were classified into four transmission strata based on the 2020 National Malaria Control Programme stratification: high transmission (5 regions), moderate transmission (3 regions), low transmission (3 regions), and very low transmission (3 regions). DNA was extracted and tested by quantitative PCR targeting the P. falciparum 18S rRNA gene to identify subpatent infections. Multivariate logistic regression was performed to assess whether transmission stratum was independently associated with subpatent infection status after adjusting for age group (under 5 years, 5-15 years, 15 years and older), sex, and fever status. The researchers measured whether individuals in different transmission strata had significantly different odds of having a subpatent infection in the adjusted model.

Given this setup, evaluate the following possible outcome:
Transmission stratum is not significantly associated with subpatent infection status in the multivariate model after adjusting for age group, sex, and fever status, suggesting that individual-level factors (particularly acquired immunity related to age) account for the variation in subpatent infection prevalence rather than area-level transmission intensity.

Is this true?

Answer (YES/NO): NO